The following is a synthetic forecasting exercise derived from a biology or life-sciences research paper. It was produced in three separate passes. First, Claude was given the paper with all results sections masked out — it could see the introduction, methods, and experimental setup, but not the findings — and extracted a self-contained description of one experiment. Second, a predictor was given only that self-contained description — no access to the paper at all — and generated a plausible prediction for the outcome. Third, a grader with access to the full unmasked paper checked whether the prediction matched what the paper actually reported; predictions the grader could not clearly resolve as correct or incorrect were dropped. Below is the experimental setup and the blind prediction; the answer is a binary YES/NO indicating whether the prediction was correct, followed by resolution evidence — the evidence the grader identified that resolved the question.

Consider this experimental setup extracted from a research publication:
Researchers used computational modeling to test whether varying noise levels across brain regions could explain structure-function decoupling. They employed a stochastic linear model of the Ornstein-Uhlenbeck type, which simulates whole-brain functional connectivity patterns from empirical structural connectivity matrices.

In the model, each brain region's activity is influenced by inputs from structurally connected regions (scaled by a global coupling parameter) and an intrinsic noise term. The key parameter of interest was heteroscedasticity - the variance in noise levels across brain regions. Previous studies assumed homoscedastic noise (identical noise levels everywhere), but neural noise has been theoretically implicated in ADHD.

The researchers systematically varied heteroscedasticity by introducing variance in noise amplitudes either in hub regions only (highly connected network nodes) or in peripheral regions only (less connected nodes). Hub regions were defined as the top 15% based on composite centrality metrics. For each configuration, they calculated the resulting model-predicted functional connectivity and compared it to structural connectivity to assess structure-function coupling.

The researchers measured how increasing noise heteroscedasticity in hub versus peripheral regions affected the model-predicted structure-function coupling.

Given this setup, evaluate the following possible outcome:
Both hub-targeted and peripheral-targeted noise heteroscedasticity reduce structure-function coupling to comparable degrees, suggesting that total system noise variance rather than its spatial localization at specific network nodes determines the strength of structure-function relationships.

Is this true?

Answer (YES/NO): NO